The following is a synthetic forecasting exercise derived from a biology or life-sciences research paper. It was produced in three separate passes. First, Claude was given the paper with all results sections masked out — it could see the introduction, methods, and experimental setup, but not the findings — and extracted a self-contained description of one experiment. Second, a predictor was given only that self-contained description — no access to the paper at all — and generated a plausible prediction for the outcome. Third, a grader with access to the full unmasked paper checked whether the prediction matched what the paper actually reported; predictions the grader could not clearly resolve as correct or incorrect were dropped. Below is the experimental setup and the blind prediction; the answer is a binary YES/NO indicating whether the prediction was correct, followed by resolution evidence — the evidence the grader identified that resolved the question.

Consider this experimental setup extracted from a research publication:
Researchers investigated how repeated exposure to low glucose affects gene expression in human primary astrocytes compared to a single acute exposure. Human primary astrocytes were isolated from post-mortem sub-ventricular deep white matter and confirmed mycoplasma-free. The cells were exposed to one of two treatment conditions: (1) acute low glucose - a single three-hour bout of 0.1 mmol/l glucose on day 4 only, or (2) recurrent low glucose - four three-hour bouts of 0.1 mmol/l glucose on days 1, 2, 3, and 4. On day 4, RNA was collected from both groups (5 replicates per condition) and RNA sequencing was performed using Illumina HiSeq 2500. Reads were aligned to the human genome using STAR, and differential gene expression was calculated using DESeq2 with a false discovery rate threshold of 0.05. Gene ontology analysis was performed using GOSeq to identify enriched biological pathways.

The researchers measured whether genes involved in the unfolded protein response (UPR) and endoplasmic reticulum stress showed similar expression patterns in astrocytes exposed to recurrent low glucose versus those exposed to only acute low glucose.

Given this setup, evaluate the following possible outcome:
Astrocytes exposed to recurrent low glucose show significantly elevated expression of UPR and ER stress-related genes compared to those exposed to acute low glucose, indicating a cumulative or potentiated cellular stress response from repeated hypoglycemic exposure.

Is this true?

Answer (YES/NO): NO